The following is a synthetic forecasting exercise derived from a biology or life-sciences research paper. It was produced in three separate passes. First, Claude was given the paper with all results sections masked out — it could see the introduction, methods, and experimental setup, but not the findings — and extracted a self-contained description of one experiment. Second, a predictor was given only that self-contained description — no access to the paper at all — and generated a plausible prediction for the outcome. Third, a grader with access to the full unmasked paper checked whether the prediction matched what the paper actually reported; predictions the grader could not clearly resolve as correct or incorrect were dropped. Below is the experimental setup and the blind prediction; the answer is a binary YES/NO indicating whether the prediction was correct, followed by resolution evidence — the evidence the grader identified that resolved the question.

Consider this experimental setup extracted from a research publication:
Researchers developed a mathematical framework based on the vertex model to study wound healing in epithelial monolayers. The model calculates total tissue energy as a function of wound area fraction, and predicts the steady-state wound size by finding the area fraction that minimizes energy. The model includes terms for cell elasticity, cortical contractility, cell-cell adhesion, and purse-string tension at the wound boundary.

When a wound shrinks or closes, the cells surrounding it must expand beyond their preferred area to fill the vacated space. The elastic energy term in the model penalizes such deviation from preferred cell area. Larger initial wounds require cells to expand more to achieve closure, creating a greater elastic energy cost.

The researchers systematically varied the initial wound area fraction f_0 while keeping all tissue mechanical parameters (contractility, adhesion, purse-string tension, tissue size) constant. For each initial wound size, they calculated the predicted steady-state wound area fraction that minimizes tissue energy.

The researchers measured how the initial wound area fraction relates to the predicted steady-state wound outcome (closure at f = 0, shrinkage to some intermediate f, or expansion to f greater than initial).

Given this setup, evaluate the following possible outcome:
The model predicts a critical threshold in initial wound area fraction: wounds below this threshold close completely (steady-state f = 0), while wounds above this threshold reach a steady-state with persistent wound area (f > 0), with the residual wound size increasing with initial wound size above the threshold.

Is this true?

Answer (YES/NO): NO